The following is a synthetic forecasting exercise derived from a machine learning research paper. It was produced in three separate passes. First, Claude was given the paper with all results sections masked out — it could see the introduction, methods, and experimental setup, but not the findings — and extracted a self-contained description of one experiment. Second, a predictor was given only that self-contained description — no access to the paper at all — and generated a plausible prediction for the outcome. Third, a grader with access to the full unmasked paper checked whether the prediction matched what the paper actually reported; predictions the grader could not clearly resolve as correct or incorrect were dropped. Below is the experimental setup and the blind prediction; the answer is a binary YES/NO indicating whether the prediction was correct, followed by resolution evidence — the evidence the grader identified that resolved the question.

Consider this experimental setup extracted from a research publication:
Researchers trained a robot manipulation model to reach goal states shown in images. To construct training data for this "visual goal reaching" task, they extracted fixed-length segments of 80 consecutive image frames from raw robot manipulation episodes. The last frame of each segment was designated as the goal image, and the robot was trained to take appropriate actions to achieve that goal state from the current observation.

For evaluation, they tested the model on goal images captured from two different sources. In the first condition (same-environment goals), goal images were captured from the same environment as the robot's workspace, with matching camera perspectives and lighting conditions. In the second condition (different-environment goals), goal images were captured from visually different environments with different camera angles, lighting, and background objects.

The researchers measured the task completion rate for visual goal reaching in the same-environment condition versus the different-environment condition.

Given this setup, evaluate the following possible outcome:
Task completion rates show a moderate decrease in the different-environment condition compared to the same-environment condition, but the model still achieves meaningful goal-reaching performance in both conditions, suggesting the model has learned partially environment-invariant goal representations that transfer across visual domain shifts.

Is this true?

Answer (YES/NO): NO